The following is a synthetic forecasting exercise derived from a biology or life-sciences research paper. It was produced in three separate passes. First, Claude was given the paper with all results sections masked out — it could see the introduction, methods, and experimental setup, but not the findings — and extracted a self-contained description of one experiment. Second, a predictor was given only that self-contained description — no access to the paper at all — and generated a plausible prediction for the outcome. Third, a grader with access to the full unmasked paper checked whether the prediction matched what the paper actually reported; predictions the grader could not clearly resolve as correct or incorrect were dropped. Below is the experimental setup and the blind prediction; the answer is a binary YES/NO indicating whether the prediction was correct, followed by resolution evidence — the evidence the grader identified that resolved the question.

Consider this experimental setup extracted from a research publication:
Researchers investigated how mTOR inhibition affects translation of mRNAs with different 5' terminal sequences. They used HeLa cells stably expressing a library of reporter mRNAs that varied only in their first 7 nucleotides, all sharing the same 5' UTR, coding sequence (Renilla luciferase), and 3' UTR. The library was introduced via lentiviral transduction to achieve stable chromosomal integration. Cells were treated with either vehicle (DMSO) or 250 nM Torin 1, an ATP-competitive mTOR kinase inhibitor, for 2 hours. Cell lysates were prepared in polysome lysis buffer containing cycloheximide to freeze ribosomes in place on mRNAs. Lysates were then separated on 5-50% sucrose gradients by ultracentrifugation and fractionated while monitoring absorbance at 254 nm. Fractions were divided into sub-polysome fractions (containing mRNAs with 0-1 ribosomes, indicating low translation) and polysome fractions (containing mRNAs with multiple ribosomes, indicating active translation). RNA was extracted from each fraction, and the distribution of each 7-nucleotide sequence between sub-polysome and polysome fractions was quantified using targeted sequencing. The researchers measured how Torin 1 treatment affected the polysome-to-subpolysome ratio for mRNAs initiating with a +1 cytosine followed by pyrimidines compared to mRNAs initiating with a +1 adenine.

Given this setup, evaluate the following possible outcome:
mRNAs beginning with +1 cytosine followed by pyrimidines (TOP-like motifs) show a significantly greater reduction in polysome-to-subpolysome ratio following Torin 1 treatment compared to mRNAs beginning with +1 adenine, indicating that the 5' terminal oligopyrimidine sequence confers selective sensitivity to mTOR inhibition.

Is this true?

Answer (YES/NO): YES